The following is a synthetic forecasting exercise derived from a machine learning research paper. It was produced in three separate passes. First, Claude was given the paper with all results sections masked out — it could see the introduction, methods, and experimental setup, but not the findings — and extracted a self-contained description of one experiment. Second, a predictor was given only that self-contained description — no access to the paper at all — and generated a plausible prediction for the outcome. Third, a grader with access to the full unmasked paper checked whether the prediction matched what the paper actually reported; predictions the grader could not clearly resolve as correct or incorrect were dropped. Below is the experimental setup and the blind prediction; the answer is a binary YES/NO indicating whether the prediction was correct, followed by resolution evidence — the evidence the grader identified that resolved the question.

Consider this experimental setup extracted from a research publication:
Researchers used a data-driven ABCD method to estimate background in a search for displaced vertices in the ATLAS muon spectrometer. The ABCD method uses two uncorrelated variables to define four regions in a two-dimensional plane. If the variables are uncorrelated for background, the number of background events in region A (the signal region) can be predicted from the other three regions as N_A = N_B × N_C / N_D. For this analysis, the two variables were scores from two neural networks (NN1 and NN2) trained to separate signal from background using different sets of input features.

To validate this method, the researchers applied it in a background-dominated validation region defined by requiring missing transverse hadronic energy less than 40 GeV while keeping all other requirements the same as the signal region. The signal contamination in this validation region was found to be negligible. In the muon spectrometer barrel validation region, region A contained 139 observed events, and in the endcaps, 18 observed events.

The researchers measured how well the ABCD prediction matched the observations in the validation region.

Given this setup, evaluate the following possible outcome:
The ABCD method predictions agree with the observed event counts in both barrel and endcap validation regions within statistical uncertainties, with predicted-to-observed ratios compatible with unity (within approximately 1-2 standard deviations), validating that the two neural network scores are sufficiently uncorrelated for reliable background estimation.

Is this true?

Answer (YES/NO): YES